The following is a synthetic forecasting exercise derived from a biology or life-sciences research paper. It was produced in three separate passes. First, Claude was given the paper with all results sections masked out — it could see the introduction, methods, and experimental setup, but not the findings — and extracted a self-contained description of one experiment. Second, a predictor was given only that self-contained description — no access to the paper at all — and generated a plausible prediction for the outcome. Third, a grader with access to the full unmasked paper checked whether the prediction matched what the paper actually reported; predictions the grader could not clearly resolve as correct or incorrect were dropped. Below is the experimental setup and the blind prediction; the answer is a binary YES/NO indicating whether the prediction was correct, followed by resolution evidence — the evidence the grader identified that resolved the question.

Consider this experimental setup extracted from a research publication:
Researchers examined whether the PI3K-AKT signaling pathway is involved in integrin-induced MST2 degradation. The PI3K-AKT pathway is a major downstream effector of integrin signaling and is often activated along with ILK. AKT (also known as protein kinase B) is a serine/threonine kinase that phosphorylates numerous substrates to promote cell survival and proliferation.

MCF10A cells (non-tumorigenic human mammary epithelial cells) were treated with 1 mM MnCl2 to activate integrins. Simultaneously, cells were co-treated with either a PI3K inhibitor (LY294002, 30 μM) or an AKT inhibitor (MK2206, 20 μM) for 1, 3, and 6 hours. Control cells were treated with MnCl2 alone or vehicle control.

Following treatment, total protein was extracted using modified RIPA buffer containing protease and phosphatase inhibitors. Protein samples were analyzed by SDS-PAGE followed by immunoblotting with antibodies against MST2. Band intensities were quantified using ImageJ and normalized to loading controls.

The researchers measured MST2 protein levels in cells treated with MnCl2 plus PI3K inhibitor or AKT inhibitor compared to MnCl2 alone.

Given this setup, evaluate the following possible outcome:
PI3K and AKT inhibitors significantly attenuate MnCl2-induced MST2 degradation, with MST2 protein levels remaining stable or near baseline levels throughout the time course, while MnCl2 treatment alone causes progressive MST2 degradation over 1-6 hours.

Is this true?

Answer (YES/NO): NO